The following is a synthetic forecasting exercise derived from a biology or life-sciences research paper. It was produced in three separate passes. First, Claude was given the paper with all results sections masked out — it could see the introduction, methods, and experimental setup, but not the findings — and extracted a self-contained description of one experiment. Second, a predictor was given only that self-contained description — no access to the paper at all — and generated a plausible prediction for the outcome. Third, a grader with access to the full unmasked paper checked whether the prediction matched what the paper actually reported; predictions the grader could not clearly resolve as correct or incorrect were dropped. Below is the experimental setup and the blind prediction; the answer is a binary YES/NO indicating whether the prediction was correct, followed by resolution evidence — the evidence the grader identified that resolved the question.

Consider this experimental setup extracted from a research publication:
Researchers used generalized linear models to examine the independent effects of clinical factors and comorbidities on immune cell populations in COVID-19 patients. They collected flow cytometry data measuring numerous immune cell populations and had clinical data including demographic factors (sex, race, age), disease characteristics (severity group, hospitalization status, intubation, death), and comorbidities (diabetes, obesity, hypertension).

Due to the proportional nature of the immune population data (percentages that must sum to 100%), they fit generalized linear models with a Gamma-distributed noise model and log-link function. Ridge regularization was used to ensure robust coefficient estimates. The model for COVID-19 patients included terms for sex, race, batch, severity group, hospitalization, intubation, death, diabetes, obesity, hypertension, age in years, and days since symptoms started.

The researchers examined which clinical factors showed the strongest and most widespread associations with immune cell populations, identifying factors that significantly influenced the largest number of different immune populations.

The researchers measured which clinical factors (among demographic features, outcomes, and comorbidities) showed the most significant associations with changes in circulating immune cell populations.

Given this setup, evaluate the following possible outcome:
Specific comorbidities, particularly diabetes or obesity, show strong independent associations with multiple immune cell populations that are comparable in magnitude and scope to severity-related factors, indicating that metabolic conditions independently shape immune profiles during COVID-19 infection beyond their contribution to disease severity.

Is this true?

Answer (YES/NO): NO